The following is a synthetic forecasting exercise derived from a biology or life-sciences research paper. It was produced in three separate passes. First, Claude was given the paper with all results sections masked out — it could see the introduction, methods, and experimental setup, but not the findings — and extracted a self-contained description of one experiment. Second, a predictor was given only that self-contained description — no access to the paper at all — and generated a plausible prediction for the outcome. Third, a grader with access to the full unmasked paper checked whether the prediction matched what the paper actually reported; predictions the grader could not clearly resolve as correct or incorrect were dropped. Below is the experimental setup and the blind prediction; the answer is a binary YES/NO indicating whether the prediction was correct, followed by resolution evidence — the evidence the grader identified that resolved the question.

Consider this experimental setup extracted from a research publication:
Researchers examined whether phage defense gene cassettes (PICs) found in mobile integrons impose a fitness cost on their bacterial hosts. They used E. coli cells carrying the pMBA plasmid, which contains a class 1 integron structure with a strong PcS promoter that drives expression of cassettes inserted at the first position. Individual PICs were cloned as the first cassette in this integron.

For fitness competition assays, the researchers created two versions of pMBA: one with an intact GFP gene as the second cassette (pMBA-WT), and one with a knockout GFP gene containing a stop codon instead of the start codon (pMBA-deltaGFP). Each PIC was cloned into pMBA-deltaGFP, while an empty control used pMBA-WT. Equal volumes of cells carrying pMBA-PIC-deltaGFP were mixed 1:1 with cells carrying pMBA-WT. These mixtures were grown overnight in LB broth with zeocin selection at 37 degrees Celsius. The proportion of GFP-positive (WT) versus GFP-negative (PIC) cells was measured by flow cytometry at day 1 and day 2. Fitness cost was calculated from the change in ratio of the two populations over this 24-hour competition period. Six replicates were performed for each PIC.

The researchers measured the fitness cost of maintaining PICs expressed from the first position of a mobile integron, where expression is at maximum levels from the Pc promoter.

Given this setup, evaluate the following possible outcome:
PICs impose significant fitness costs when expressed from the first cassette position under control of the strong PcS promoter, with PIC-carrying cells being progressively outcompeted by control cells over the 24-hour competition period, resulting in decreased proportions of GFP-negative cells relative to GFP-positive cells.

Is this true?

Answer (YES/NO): NO